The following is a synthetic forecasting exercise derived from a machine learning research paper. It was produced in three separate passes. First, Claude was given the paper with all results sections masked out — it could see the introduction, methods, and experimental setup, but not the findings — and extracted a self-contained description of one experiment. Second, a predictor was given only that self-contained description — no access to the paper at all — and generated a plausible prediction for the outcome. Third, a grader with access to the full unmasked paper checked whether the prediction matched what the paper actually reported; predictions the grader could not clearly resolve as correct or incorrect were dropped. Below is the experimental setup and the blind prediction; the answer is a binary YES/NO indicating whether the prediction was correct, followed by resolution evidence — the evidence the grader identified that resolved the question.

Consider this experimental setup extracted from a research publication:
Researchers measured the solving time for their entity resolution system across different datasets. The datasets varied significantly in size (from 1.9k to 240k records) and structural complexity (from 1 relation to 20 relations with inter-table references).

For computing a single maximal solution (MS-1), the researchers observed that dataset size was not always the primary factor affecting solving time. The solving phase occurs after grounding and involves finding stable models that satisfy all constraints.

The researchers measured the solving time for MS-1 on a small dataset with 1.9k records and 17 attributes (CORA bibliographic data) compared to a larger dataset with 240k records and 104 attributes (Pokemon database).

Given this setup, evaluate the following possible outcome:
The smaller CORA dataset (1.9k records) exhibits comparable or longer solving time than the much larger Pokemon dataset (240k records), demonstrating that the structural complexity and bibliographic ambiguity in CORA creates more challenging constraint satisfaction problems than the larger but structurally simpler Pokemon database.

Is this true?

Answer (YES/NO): YES